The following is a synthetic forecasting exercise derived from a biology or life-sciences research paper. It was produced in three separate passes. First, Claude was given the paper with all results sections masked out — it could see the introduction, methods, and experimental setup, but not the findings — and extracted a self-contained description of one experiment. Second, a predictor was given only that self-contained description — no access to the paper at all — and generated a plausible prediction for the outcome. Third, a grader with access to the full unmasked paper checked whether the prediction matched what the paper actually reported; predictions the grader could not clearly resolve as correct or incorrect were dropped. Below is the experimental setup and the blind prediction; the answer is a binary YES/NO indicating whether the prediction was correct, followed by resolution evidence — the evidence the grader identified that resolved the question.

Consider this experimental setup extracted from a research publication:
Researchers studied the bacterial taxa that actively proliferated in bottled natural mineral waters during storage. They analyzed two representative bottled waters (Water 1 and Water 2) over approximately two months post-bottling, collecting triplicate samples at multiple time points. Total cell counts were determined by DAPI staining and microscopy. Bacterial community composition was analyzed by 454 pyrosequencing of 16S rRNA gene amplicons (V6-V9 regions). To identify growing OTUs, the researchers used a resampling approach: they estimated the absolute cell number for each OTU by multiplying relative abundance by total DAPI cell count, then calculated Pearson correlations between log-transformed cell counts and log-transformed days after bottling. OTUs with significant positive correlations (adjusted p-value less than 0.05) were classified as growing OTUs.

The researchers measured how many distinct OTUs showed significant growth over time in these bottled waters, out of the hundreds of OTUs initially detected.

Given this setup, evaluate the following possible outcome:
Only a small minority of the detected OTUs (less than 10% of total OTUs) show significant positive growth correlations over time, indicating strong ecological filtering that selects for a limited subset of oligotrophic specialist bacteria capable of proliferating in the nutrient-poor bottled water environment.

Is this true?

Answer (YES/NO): YES